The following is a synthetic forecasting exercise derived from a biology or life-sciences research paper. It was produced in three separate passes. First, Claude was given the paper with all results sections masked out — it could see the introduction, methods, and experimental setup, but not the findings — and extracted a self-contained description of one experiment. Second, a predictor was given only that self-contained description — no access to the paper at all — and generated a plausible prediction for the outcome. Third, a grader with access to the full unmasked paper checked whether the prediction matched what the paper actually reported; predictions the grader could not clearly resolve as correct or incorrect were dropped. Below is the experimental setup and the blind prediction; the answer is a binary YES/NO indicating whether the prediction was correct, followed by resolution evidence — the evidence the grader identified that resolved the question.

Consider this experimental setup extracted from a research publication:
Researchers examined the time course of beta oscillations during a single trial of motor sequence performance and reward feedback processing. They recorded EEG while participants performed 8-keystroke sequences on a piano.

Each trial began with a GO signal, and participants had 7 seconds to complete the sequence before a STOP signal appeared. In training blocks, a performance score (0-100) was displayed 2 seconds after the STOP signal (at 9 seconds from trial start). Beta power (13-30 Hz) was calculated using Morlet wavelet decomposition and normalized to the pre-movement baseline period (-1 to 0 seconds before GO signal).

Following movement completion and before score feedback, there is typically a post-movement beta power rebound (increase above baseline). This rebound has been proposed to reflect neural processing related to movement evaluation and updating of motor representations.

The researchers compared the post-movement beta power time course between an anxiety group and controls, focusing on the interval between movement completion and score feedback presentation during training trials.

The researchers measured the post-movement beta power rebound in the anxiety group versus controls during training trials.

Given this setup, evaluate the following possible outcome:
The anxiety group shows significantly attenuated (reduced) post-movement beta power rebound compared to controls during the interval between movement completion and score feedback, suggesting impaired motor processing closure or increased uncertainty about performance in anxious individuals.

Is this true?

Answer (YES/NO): NO